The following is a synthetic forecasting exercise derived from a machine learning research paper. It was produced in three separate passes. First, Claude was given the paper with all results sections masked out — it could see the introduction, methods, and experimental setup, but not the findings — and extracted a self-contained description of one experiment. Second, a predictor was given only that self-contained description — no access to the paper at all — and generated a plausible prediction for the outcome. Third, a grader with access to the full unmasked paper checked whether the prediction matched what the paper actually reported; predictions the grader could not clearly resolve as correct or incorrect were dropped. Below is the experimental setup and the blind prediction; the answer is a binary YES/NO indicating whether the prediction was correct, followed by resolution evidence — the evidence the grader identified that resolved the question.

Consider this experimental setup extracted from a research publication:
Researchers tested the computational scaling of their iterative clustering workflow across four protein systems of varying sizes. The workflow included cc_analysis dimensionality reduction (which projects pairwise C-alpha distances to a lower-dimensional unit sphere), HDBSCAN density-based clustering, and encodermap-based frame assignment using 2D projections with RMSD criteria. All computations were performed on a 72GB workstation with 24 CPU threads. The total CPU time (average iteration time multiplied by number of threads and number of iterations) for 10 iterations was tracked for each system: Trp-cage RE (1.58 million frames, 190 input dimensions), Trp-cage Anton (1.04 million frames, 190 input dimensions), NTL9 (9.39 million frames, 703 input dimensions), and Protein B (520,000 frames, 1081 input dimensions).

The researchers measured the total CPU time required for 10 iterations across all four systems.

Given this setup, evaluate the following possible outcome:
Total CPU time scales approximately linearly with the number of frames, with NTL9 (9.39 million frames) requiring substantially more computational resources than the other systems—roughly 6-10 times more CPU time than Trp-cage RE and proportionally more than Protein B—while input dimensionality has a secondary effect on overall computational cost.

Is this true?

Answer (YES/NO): NO